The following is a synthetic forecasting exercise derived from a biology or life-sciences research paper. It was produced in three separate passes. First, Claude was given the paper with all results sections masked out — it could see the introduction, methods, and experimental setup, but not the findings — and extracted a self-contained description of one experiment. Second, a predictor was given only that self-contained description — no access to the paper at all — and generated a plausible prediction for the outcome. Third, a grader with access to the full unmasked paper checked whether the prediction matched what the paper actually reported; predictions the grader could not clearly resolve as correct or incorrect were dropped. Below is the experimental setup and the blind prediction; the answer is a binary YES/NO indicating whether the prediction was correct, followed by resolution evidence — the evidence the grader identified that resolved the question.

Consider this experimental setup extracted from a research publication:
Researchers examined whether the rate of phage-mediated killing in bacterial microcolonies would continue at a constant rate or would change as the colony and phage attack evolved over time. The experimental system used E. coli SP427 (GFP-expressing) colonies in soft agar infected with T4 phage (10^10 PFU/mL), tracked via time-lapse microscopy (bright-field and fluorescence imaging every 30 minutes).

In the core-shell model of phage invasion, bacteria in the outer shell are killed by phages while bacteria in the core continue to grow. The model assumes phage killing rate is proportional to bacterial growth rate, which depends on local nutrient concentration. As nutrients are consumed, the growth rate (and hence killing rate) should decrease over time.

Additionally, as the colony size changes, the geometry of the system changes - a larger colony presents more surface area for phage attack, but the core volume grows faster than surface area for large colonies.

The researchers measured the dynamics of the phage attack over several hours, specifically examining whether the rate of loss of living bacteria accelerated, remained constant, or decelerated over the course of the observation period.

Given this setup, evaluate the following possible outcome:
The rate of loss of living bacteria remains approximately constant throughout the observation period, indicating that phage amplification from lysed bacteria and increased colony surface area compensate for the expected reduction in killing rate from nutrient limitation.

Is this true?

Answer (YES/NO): NO